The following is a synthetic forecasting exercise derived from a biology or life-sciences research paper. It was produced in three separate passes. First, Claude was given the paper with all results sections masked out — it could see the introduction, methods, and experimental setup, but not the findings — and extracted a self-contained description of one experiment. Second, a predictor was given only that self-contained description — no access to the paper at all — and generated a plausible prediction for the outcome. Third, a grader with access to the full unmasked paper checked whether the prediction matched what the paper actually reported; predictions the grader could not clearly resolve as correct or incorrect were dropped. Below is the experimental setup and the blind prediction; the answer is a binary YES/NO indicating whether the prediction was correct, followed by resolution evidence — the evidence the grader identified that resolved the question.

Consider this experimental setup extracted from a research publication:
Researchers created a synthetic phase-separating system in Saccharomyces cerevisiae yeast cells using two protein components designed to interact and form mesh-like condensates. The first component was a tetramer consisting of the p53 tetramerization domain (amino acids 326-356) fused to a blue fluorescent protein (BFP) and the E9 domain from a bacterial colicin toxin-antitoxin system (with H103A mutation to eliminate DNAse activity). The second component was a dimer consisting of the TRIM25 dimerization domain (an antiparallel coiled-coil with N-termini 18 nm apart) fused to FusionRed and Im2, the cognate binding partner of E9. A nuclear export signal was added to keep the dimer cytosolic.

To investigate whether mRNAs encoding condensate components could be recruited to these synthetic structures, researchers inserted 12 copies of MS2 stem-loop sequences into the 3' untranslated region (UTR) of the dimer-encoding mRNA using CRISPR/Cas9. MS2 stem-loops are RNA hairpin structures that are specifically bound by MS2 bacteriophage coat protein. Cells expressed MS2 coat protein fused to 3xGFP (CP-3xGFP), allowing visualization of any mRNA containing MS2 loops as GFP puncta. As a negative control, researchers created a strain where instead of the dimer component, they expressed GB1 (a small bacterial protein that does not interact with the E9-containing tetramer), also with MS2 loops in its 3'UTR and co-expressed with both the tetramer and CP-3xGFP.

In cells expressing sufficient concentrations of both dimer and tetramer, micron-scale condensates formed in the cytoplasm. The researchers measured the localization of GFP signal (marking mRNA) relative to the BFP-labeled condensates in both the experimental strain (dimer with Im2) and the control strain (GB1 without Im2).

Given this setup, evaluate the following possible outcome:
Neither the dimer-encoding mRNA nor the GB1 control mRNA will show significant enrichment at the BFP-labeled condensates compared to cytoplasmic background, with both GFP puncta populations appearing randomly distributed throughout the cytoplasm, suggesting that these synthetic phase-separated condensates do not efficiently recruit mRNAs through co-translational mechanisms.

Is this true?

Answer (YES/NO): NO